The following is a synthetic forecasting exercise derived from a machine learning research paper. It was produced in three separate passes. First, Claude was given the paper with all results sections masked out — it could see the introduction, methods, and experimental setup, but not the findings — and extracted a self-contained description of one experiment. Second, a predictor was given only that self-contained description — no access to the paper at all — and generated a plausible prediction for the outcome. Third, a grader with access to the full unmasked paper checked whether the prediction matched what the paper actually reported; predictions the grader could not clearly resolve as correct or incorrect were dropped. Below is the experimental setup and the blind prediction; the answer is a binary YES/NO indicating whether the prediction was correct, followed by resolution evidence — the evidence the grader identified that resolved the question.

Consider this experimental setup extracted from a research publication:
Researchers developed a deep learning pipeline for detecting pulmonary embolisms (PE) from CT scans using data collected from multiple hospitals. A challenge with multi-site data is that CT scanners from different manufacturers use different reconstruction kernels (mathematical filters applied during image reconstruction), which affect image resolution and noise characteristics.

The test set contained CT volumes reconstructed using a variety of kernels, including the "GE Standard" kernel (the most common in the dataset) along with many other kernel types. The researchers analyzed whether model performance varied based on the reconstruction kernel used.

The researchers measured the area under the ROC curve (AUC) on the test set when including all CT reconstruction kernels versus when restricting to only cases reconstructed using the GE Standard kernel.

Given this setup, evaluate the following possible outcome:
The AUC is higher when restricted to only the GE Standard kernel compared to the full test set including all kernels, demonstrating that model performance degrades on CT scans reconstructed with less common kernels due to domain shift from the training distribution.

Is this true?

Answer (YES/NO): NO